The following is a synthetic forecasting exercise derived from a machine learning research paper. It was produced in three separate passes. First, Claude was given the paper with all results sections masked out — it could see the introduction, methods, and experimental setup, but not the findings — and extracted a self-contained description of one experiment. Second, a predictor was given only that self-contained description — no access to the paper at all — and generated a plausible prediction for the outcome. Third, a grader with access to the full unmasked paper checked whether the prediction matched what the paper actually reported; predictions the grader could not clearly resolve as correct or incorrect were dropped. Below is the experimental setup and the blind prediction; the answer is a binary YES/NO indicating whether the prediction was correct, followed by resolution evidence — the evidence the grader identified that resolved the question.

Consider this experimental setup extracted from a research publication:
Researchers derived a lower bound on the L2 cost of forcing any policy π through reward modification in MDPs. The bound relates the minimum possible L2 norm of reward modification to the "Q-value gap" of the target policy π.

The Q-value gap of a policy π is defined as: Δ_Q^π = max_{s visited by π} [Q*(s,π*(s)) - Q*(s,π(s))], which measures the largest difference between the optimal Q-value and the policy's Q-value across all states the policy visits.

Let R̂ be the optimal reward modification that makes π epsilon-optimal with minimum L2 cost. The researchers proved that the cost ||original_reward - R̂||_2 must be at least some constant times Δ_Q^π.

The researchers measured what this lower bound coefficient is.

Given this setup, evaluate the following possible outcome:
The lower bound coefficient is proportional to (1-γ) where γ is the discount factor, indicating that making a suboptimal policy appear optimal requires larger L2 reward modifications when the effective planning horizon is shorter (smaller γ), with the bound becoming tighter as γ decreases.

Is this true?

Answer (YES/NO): YES